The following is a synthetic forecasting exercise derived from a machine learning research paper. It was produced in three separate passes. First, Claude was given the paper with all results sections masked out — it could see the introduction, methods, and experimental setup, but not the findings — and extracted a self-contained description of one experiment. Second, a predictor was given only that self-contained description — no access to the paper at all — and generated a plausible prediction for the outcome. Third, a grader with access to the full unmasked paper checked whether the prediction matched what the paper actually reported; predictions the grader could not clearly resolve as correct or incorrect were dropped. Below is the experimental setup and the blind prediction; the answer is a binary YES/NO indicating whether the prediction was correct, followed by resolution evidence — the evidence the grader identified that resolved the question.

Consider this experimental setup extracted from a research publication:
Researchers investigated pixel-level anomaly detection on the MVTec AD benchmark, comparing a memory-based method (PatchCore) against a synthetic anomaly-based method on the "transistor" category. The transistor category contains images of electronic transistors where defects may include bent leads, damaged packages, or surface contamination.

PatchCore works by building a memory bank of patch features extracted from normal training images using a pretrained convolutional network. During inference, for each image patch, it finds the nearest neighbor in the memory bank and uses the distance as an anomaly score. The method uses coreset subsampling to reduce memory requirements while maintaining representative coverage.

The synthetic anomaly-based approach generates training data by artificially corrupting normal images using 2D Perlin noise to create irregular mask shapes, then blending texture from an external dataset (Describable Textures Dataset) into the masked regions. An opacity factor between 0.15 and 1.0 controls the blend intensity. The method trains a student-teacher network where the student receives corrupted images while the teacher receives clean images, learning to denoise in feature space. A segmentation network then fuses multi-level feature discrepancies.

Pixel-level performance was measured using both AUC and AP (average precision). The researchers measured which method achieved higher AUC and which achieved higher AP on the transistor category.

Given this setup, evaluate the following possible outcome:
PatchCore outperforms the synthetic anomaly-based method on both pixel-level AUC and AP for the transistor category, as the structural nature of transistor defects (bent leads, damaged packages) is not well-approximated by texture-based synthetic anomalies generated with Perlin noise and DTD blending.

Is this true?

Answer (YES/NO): NO